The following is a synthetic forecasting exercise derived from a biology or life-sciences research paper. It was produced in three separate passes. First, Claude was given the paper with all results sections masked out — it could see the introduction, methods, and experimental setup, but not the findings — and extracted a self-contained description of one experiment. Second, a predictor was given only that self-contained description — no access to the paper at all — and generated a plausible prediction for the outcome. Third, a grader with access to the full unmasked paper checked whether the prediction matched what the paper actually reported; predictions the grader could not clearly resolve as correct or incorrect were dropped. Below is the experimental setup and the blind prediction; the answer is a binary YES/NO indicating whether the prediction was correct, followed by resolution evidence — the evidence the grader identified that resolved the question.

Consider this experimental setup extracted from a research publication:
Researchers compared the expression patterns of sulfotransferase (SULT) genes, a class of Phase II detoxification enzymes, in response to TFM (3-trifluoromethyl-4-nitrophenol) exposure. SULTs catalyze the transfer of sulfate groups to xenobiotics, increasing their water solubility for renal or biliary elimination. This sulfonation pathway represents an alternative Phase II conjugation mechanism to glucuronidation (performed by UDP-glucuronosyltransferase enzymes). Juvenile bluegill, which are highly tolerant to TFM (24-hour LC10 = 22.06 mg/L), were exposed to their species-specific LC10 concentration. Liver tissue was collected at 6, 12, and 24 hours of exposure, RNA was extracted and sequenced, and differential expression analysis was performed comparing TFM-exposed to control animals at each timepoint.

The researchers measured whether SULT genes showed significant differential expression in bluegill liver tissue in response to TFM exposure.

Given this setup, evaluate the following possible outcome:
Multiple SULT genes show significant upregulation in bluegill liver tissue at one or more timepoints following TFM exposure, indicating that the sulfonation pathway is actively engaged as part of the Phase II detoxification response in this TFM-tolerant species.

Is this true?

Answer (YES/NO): NO